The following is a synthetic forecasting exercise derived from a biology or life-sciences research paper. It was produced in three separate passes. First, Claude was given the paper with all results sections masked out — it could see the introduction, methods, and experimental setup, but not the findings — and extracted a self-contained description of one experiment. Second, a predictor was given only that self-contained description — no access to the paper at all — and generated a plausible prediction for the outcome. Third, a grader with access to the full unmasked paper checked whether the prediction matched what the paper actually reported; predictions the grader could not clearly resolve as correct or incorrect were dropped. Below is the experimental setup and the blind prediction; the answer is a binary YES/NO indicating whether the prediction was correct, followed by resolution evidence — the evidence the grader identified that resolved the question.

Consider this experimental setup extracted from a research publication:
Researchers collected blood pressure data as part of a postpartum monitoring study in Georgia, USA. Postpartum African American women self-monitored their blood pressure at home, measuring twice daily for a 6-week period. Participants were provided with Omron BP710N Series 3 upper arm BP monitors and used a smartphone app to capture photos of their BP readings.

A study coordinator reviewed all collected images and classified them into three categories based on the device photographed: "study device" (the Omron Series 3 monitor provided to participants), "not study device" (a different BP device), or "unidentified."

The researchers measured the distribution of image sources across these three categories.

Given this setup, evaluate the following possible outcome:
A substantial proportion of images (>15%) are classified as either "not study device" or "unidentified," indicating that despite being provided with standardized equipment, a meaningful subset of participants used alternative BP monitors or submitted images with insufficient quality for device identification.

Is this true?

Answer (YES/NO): NO